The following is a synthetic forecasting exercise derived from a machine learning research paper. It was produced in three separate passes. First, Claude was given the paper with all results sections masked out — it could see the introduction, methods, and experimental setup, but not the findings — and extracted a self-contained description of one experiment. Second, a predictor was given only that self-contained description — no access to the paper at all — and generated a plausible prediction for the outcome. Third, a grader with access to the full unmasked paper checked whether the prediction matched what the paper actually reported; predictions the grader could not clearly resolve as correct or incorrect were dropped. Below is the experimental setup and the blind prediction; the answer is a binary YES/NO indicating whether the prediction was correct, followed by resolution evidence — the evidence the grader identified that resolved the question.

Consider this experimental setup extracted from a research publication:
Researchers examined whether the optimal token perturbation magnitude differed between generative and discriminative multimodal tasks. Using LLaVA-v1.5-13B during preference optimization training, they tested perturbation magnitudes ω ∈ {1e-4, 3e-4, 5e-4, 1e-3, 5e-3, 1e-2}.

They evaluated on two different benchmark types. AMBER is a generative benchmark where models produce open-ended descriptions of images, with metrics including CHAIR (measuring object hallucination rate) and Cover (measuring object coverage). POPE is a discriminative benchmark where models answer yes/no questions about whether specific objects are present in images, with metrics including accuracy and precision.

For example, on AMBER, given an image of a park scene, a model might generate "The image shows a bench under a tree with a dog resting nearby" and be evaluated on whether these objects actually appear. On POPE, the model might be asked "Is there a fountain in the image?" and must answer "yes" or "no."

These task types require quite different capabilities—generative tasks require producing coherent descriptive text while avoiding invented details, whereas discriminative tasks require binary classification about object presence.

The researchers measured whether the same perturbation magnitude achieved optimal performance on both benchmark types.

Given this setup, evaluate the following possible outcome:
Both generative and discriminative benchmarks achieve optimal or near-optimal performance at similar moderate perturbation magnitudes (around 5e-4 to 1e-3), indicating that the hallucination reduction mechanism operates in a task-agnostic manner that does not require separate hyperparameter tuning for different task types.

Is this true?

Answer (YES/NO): YES